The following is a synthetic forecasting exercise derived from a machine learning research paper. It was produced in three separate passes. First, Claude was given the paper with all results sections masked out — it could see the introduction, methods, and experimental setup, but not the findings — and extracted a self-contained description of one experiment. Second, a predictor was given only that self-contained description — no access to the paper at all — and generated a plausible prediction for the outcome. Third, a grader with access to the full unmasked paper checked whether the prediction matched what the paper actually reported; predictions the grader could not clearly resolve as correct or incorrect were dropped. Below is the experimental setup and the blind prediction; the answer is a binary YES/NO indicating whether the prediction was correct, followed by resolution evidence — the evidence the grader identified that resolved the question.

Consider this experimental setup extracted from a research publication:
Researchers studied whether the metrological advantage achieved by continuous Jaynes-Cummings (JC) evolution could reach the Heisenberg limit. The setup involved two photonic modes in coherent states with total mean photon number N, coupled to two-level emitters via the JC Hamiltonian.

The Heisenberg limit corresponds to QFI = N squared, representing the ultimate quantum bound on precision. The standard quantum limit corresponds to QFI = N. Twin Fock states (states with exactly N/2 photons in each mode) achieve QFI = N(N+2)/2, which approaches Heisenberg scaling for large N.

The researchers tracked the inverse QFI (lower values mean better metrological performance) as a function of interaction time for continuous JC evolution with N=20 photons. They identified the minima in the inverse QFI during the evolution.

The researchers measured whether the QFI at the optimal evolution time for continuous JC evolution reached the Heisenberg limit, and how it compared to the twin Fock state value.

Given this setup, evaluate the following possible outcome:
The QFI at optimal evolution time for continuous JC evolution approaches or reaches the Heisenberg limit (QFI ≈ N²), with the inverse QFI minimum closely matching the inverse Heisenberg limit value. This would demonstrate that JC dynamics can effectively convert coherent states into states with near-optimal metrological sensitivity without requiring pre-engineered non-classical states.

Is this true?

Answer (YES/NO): NO